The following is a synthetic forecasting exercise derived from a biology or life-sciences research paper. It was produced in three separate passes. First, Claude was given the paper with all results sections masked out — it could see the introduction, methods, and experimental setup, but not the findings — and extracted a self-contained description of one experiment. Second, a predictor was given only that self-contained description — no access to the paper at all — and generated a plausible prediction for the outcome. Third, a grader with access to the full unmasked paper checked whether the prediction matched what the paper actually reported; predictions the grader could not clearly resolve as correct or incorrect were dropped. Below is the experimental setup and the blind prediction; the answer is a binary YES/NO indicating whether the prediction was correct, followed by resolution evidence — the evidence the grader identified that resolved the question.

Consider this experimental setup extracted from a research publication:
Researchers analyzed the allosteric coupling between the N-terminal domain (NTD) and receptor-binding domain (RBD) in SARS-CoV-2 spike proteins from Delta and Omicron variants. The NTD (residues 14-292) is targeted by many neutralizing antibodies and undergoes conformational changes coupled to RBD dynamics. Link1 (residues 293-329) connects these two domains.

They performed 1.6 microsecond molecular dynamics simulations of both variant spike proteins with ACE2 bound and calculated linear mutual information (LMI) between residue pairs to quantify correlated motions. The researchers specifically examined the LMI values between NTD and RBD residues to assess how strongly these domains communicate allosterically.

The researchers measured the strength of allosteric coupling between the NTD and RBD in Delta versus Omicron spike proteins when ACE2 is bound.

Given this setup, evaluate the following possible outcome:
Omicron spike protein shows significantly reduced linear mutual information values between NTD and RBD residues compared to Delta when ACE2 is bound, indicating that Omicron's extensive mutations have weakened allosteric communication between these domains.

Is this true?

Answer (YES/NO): YES